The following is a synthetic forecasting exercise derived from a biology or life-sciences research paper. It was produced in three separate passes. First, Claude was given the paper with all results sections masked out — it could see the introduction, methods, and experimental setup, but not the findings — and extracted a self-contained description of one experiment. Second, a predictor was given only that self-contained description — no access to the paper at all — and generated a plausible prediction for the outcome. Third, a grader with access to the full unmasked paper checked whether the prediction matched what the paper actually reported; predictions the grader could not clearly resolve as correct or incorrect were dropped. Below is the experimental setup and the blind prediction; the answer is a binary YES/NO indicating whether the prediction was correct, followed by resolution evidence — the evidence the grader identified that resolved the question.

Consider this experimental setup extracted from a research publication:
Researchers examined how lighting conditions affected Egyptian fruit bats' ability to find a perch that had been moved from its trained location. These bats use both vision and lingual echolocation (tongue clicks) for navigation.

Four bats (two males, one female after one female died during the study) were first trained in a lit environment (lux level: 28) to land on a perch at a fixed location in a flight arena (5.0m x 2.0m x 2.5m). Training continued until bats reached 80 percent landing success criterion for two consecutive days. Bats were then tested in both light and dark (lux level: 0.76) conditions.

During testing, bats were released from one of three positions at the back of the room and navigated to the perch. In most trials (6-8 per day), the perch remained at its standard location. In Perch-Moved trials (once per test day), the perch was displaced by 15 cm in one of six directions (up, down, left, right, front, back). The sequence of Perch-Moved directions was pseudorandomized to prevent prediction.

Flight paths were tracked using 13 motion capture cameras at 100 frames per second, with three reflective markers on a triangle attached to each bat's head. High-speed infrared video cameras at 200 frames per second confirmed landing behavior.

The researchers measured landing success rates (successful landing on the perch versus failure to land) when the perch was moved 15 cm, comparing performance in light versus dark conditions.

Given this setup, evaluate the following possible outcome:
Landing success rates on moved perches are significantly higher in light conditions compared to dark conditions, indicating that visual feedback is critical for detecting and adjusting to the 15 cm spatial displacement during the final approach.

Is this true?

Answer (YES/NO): YES